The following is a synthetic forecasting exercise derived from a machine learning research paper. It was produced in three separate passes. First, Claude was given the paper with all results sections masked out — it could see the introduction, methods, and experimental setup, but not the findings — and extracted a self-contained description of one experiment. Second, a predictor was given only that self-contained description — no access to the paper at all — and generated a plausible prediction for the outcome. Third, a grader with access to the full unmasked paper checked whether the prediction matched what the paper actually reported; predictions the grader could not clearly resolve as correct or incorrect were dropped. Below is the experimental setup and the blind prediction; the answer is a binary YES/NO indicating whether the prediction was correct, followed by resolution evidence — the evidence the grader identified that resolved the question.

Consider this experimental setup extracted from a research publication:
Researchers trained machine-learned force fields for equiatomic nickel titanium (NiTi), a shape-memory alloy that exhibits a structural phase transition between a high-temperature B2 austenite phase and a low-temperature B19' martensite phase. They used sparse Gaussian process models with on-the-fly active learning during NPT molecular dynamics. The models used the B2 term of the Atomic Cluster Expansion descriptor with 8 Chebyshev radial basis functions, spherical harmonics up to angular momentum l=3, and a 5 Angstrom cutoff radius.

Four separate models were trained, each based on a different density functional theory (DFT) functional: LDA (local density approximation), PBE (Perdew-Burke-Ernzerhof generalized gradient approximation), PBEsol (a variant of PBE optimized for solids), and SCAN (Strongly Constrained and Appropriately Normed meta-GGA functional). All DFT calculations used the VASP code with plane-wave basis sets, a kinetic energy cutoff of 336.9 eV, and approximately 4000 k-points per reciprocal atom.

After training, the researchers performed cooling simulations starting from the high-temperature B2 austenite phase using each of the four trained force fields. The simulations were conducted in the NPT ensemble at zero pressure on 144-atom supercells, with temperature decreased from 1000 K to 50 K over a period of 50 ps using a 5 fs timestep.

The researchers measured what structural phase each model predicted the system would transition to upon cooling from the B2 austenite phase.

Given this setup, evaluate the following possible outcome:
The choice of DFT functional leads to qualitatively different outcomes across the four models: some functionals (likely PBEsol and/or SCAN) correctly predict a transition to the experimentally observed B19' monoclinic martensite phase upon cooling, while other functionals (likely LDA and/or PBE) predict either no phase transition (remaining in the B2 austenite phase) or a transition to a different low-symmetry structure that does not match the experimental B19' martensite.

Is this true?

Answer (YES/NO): NO